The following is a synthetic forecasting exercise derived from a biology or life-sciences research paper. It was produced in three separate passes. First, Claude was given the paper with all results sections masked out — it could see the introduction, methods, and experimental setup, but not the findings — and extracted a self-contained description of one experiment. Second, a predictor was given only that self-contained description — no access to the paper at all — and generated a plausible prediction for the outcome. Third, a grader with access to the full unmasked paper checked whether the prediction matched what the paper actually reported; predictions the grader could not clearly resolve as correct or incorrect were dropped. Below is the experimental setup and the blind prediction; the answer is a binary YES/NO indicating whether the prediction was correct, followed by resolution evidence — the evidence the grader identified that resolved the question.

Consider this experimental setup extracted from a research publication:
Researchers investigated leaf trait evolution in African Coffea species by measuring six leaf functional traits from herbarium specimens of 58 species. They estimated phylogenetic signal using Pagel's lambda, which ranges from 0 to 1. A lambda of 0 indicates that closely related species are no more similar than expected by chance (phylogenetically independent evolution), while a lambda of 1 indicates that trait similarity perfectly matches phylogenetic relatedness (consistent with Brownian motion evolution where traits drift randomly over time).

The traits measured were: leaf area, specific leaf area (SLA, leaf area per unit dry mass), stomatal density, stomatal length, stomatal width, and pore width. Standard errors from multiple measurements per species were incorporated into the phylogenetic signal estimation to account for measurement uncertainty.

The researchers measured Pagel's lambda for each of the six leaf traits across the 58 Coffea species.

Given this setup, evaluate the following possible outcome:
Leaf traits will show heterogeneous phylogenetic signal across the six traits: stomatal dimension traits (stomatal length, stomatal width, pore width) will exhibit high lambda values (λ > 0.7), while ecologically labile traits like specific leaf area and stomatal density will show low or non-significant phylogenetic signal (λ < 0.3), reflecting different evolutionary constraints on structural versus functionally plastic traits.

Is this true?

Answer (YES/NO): NO